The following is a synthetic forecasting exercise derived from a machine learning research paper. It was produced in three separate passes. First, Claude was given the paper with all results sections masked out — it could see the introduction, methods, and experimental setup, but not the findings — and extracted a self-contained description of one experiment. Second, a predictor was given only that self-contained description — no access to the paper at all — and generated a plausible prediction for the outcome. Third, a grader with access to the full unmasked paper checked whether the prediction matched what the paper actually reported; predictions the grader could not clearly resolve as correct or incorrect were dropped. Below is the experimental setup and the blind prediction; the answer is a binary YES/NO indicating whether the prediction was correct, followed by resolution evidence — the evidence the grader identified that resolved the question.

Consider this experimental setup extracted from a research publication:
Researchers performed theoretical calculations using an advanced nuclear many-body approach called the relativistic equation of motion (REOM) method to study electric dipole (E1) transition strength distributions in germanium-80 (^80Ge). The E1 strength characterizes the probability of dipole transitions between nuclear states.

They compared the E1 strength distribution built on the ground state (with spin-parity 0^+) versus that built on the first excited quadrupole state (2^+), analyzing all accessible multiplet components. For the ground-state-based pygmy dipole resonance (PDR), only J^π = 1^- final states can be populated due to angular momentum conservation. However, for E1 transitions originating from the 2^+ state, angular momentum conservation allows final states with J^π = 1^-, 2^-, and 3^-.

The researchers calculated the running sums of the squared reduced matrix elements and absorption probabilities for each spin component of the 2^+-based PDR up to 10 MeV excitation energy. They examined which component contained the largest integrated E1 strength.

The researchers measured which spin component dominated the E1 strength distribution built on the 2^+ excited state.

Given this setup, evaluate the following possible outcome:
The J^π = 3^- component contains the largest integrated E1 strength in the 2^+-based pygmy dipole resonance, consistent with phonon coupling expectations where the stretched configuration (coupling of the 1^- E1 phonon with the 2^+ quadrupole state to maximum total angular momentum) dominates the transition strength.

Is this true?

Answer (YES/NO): YES